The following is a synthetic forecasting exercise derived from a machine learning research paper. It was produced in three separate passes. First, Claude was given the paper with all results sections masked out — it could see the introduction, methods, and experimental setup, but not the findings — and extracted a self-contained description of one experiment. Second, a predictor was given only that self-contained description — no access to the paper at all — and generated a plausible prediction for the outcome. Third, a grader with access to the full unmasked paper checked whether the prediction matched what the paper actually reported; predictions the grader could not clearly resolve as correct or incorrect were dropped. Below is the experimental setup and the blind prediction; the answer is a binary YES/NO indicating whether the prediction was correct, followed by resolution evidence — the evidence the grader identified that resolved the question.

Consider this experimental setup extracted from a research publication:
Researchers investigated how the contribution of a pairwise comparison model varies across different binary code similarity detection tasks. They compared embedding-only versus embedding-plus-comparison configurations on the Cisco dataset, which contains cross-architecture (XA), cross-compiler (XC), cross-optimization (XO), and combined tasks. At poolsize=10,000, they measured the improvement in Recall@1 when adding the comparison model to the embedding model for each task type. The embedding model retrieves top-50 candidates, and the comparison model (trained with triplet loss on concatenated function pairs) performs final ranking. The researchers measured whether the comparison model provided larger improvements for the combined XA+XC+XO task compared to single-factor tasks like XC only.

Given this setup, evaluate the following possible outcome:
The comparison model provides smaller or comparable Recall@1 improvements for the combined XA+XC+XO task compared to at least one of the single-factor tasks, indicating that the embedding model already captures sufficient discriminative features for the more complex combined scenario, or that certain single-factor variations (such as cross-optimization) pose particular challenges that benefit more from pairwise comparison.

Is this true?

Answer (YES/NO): YES